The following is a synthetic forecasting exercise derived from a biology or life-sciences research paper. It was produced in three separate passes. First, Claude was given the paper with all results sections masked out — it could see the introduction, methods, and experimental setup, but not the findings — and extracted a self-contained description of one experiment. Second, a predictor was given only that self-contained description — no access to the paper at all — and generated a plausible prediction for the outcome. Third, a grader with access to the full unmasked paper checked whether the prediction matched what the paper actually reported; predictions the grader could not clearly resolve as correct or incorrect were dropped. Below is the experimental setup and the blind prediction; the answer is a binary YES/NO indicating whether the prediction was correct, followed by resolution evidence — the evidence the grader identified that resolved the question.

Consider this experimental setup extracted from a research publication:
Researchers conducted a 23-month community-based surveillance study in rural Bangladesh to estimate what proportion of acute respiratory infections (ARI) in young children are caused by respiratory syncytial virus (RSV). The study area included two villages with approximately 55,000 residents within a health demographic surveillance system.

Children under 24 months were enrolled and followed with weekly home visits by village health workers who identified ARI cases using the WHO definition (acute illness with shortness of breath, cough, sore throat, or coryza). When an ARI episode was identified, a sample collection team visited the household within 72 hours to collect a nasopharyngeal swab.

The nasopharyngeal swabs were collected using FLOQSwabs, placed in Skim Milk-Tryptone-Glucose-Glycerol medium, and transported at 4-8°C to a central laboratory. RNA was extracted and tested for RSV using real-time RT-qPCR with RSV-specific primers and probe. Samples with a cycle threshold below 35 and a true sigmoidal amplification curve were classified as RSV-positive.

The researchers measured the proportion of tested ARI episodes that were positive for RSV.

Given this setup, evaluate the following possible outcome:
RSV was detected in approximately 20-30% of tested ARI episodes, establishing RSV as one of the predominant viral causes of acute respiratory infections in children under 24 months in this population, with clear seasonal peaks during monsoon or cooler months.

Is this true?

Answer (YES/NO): NO